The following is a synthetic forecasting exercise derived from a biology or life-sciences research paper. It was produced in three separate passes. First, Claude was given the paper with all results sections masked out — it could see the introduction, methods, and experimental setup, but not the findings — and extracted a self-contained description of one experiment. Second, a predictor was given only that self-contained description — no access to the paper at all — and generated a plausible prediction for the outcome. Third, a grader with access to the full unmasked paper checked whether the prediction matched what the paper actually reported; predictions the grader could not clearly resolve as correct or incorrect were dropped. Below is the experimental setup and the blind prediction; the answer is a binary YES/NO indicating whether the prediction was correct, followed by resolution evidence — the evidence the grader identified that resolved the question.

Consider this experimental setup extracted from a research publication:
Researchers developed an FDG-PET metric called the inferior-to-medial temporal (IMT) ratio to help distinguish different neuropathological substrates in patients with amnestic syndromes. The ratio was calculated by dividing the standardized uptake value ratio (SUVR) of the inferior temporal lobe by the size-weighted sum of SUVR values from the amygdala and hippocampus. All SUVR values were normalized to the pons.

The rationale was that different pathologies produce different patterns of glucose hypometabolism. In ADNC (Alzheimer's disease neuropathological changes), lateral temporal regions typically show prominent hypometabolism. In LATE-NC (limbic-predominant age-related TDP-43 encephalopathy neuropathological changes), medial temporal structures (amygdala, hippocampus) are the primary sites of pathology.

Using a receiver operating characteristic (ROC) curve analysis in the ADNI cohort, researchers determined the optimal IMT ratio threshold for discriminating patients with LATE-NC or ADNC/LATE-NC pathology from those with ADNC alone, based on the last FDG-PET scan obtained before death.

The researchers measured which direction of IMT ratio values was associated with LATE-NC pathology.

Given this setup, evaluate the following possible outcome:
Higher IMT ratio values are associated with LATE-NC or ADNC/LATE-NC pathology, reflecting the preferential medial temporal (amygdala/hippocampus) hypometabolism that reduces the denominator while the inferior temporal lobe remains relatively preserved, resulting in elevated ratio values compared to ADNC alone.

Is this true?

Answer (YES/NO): YES